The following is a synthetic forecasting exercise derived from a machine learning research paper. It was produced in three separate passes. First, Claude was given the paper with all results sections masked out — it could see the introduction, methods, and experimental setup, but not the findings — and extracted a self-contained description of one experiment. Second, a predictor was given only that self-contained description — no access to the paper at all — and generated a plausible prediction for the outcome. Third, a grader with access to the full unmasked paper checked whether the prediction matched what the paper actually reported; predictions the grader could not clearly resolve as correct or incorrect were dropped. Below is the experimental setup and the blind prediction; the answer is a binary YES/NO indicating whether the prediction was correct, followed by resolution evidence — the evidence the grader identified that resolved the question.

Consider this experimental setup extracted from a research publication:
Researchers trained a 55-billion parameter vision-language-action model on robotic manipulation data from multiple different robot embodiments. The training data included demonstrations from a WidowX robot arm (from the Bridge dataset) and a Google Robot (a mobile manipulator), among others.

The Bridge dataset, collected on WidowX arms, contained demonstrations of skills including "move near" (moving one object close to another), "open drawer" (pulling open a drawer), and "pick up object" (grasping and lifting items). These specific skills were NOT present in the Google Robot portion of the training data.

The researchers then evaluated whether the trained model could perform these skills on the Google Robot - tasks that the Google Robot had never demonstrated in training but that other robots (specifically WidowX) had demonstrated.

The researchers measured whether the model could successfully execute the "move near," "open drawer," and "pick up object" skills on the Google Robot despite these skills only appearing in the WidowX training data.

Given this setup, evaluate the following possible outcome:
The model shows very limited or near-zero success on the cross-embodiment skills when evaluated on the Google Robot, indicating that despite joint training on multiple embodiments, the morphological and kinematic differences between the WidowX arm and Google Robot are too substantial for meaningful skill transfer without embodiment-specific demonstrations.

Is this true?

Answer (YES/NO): NO